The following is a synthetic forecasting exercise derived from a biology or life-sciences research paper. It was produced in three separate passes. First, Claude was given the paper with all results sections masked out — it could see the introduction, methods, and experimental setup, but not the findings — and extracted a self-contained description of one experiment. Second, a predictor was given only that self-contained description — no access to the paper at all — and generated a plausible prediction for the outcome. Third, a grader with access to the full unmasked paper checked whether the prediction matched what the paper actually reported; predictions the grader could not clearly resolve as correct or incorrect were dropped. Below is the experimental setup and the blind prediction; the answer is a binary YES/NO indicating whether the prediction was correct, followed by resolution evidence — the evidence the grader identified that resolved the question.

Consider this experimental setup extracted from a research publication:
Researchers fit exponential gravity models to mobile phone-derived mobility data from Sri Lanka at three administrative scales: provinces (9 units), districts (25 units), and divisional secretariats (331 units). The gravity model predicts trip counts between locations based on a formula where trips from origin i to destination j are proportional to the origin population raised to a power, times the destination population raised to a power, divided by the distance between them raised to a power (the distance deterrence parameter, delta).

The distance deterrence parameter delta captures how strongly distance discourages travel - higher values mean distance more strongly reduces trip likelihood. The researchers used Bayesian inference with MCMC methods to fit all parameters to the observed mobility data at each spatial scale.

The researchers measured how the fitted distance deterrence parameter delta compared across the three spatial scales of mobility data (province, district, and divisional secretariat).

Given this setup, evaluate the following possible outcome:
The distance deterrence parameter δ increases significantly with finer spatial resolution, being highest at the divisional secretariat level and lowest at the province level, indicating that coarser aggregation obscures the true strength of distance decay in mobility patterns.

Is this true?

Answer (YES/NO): NO